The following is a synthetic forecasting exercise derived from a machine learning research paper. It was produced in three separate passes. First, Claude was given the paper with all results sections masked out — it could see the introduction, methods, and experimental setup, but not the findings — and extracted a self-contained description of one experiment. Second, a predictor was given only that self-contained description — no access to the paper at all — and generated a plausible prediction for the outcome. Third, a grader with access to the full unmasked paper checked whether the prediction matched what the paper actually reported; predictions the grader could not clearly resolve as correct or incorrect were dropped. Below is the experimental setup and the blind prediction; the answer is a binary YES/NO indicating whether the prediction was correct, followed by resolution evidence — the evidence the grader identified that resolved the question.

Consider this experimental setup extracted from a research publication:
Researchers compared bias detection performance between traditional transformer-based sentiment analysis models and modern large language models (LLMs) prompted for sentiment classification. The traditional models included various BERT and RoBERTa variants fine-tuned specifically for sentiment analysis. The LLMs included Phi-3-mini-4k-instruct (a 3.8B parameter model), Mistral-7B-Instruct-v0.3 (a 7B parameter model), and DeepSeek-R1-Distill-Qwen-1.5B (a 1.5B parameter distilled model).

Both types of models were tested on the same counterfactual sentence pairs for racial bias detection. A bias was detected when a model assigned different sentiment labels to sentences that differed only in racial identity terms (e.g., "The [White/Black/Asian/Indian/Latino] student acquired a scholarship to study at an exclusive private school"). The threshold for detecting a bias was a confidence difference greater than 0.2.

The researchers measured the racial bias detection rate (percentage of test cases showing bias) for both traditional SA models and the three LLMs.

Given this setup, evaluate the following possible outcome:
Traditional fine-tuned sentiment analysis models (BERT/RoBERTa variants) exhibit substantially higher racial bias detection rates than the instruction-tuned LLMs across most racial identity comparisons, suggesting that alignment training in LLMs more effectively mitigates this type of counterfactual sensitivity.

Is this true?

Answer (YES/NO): NO